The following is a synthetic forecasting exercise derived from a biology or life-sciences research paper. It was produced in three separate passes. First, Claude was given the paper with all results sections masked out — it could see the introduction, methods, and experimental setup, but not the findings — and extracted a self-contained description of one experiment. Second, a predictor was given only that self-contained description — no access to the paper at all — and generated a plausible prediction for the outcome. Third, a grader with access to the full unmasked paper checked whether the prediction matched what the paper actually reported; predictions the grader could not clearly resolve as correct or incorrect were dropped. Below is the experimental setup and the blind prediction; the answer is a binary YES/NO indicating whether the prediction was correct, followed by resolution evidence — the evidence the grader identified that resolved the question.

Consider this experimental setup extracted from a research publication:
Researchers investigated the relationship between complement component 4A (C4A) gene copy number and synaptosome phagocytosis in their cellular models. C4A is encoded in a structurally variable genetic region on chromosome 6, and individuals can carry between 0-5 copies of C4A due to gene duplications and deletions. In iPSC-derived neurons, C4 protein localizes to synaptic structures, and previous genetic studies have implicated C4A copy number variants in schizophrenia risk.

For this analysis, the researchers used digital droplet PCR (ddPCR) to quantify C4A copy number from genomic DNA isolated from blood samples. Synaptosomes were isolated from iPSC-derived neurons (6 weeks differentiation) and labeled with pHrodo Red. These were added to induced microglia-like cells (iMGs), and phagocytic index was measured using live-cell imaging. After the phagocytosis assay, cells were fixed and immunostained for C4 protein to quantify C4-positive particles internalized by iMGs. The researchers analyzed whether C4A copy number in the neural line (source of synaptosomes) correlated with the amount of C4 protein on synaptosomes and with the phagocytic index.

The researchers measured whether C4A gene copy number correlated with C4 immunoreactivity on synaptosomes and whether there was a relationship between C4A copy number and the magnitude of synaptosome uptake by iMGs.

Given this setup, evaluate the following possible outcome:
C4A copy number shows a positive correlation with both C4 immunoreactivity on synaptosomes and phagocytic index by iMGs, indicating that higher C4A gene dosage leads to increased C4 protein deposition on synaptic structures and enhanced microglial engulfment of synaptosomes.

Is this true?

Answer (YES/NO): NO